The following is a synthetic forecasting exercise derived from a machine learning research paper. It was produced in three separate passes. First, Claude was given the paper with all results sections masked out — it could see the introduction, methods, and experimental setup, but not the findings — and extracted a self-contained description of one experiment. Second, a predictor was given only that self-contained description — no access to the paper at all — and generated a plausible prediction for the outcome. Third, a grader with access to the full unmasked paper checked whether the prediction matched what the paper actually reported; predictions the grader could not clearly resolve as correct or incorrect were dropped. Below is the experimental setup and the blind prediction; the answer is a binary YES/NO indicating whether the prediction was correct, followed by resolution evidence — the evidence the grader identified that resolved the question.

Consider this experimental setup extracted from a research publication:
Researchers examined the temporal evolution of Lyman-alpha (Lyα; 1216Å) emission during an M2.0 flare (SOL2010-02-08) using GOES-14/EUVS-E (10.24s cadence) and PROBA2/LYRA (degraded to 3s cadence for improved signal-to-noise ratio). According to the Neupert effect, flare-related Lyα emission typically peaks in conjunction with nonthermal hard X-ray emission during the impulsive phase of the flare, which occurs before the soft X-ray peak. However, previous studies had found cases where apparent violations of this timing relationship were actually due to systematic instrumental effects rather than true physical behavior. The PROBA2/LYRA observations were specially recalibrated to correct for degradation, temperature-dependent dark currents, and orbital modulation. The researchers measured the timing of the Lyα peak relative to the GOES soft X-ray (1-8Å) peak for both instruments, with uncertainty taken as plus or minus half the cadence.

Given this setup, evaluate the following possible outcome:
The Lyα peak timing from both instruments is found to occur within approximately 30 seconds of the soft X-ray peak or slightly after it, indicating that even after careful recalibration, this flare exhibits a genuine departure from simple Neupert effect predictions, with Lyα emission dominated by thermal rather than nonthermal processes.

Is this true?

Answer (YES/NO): NO